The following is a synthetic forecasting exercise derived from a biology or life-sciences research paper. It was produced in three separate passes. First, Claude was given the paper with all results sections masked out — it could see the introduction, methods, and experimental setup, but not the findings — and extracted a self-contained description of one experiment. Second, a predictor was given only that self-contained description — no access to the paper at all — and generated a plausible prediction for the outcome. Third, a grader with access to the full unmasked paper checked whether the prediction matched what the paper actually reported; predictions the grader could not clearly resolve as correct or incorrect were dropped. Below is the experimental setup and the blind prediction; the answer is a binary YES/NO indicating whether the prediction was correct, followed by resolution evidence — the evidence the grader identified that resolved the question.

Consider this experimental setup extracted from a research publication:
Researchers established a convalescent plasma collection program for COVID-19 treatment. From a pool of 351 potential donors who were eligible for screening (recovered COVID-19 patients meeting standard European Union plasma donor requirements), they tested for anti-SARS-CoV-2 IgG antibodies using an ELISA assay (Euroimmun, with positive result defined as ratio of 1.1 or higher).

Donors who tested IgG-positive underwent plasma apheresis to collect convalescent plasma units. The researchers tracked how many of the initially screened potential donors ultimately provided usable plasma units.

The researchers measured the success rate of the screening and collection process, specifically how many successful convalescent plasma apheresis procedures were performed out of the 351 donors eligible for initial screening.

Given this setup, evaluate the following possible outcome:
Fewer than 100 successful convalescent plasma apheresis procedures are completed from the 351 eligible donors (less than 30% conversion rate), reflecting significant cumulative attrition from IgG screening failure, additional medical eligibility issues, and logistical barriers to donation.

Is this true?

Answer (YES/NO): NO